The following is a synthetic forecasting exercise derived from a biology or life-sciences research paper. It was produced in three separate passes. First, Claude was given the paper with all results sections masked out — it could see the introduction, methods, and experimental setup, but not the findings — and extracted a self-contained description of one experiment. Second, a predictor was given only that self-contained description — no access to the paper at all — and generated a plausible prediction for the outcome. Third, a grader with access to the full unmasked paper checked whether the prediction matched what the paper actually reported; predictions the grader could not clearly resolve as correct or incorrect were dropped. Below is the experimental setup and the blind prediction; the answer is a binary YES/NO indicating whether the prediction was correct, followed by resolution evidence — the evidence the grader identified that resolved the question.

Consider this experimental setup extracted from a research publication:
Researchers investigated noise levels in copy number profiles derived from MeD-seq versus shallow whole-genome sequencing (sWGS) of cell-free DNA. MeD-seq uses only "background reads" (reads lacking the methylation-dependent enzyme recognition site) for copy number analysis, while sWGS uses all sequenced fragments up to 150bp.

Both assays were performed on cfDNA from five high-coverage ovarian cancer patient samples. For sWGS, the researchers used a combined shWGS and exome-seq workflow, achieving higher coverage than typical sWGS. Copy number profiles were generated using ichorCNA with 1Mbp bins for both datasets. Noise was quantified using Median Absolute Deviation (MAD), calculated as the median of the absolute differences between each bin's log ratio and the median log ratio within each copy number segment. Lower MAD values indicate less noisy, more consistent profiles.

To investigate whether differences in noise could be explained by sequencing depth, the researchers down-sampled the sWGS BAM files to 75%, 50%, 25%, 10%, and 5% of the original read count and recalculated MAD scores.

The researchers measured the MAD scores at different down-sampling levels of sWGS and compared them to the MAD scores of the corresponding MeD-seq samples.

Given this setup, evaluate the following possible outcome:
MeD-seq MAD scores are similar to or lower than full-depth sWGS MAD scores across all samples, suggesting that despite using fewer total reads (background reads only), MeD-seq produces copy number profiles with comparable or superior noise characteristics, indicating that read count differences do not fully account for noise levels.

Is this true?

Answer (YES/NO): NO